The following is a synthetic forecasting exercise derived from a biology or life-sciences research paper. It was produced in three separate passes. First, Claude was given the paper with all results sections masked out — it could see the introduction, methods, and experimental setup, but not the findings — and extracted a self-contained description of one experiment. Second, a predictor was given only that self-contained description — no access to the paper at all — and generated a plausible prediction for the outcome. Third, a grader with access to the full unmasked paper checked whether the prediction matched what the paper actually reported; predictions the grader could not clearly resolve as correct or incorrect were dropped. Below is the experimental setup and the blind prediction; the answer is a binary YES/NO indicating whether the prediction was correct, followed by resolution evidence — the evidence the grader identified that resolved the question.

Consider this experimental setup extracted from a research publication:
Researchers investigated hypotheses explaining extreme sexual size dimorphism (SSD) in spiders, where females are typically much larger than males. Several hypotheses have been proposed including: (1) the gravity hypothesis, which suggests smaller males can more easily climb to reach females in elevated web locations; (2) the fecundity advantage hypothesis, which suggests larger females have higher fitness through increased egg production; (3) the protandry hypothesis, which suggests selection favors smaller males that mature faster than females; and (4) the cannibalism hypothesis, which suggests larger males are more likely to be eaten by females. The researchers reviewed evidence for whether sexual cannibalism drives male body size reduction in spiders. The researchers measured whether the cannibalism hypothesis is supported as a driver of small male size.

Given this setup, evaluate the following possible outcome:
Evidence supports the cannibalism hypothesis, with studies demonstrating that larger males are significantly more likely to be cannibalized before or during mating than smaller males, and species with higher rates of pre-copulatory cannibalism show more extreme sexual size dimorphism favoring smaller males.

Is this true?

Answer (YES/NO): NO